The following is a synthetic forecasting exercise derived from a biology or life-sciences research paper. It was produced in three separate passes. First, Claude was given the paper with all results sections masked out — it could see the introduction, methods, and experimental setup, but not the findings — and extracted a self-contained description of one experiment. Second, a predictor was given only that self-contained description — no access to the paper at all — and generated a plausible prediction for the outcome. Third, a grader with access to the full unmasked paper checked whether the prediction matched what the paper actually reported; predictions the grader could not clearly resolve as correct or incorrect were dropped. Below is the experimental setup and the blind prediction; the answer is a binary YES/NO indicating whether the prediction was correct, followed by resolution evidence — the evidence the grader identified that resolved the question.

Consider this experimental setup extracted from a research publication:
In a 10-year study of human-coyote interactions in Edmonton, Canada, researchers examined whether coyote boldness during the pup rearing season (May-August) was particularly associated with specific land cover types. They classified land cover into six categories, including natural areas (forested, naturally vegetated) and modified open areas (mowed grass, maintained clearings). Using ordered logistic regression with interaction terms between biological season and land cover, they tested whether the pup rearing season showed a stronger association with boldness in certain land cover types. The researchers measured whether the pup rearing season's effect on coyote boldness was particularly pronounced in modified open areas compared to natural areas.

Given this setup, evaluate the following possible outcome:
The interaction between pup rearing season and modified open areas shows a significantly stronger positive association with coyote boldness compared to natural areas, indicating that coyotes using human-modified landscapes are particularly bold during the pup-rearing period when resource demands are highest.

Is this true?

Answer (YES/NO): YES